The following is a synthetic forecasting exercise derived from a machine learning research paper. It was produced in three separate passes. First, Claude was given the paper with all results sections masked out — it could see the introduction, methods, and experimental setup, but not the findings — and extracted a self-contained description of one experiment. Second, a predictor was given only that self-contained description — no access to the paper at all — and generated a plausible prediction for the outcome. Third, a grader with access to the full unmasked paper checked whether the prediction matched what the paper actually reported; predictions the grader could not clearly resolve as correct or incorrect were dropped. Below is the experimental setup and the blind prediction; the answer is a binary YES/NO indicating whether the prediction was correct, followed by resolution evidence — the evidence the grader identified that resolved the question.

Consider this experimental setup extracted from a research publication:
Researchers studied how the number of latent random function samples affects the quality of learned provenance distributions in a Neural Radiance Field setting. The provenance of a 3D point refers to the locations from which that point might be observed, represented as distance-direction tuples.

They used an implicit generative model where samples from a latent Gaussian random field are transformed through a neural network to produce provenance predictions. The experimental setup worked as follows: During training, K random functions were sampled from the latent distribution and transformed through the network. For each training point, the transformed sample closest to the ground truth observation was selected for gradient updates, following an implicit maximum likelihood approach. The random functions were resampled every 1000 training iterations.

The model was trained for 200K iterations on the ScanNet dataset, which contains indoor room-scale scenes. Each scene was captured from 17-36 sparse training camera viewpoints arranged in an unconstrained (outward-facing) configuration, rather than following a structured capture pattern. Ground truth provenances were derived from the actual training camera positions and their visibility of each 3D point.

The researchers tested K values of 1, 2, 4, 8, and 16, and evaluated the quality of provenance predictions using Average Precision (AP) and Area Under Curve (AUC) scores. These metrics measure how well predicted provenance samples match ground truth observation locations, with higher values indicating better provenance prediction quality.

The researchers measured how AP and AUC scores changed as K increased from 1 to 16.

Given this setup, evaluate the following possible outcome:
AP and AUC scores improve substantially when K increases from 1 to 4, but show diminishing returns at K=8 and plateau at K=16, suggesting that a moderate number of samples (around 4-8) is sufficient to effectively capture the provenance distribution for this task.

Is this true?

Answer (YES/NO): NO